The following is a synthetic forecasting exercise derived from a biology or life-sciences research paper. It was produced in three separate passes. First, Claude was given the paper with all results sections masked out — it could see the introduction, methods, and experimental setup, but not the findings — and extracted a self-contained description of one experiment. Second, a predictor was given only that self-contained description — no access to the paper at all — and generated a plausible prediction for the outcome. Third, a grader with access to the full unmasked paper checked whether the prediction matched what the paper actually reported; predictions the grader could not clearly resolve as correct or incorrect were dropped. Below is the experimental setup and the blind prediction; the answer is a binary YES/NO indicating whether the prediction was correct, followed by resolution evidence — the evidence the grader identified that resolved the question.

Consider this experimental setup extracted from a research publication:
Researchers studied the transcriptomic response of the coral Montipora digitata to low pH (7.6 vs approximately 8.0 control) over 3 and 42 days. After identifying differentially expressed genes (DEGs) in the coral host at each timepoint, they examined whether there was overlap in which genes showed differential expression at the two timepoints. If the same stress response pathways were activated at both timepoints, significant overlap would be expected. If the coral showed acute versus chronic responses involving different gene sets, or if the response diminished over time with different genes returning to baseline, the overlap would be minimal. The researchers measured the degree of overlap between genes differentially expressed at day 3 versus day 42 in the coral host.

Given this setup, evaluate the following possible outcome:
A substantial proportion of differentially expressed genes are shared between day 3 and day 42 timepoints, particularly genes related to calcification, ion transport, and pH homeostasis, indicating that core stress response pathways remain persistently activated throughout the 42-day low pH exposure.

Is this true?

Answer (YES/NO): NO